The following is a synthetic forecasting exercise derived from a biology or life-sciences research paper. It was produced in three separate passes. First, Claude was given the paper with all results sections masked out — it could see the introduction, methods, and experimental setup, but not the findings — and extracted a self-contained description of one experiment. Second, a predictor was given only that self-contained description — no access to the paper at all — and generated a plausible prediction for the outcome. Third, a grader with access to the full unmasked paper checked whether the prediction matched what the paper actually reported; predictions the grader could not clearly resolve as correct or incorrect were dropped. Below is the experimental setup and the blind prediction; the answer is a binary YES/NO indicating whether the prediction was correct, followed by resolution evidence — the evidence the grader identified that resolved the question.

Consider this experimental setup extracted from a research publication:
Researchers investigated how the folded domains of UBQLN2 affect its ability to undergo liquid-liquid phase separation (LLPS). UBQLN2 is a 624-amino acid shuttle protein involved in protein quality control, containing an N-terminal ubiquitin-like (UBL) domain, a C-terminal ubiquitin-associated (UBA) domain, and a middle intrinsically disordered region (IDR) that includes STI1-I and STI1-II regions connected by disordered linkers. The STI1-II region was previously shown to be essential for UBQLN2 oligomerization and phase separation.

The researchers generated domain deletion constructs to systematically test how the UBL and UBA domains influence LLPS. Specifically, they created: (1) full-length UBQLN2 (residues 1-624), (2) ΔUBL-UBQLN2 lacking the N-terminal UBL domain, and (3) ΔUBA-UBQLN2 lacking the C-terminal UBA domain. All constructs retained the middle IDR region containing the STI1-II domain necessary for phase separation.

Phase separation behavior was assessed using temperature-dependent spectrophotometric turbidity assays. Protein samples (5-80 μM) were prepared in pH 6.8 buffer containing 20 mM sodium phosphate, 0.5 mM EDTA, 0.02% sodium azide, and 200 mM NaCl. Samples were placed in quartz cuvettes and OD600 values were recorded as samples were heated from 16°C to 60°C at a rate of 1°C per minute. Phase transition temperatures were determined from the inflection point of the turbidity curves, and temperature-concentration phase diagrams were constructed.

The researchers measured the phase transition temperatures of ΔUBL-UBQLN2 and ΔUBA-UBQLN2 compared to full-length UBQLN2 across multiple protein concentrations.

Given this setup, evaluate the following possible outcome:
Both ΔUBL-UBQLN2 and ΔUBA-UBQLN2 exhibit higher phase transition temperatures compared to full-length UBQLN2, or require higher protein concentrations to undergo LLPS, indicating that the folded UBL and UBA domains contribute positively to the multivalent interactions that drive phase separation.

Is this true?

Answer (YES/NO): NO